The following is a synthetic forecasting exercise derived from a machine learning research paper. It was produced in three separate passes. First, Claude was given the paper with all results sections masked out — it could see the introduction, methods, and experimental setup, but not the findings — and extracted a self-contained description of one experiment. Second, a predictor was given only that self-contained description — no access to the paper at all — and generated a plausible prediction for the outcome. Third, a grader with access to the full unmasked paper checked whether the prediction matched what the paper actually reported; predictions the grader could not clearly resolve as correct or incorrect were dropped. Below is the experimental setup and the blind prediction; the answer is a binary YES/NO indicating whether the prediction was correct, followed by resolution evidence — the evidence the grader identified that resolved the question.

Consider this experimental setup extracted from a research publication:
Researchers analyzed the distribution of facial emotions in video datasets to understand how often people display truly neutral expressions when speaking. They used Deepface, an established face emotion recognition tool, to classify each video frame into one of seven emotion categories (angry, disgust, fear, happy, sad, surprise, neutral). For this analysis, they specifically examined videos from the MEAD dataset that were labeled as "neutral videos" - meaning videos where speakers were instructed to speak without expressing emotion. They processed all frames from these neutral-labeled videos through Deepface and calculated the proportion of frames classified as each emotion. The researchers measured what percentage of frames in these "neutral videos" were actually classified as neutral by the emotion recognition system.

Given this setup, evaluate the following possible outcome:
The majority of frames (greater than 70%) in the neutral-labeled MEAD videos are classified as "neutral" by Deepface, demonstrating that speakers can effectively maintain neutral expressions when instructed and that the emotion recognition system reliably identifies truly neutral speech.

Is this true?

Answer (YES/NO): NO